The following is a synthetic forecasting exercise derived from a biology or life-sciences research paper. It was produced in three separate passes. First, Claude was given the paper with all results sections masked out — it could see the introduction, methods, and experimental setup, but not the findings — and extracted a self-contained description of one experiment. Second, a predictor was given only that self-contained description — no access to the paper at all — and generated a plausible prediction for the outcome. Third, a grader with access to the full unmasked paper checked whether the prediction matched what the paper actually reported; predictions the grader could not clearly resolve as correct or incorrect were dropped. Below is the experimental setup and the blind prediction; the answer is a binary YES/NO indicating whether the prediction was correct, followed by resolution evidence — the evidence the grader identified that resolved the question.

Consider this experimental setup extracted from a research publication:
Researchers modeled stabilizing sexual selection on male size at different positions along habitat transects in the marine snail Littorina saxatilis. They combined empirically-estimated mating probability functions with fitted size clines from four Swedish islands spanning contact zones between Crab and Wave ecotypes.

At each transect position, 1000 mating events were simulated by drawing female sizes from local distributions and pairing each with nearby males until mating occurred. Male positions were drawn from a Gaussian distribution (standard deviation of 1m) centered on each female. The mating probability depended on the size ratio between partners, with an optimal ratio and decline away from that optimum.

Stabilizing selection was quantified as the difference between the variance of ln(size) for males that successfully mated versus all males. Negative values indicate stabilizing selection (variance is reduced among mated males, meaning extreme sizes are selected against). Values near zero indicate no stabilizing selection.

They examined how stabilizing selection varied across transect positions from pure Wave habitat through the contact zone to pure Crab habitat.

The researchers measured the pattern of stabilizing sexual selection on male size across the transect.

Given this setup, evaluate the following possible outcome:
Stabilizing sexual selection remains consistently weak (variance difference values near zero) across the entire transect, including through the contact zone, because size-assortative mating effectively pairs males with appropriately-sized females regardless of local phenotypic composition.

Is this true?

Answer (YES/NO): NO